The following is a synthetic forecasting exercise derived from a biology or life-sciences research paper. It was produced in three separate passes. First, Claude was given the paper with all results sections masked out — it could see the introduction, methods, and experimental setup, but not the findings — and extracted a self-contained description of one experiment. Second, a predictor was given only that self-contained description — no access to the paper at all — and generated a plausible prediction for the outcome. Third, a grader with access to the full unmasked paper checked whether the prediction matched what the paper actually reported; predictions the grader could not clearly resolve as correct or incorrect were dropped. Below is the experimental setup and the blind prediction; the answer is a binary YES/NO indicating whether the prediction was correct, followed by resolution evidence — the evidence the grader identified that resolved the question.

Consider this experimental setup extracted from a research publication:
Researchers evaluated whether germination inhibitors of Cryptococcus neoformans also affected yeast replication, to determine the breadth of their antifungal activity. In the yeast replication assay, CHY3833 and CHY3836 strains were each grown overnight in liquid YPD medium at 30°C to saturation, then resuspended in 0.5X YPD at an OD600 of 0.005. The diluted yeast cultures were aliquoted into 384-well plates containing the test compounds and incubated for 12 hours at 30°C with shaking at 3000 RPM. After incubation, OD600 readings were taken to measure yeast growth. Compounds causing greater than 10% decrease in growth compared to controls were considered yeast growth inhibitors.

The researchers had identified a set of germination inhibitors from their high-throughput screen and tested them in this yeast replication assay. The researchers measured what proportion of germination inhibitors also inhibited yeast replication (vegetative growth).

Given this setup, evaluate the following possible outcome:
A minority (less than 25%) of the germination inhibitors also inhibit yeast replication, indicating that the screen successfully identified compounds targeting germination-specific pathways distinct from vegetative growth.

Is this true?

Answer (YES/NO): NO